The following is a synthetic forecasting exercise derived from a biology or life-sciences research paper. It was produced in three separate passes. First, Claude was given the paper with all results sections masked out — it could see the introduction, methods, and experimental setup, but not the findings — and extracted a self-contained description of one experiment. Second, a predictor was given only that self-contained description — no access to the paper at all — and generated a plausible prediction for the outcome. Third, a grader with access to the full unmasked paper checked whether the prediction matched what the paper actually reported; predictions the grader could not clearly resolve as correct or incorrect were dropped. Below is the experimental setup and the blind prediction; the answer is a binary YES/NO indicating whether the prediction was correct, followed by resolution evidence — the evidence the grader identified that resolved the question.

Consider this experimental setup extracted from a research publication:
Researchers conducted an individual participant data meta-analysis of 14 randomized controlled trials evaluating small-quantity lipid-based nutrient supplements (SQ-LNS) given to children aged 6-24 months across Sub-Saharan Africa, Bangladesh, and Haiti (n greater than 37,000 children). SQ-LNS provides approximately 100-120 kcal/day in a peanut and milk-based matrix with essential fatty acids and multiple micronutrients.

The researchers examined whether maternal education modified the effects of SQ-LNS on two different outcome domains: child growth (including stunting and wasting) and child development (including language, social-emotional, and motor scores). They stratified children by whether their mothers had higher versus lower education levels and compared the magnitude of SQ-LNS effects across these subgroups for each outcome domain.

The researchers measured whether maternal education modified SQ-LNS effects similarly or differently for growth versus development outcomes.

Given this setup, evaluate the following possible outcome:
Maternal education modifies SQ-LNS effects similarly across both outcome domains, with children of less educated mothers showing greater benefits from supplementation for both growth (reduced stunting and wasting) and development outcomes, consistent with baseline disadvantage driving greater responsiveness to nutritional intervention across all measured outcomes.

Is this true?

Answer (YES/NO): NO